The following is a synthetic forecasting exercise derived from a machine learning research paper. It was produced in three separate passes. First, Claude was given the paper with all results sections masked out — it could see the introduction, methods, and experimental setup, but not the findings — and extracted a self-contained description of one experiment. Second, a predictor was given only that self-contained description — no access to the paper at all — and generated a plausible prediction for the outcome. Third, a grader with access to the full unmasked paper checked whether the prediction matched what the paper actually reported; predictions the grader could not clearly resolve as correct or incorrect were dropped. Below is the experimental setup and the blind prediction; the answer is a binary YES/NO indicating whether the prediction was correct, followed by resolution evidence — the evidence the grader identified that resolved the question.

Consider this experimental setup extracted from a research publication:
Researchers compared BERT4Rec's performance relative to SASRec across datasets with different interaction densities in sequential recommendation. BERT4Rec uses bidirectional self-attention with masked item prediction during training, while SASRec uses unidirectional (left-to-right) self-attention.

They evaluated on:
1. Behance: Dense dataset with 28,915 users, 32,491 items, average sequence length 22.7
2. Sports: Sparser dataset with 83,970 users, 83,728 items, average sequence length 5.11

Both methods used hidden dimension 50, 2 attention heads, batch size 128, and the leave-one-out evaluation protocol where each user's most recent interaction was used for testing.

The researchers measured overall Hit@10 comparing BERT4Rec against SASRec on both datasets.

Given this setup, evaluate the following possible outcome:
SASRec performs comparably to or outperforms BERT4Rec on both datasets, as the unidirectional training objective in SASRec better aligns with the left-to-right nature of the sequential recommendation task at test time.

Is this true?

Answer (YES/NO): YES